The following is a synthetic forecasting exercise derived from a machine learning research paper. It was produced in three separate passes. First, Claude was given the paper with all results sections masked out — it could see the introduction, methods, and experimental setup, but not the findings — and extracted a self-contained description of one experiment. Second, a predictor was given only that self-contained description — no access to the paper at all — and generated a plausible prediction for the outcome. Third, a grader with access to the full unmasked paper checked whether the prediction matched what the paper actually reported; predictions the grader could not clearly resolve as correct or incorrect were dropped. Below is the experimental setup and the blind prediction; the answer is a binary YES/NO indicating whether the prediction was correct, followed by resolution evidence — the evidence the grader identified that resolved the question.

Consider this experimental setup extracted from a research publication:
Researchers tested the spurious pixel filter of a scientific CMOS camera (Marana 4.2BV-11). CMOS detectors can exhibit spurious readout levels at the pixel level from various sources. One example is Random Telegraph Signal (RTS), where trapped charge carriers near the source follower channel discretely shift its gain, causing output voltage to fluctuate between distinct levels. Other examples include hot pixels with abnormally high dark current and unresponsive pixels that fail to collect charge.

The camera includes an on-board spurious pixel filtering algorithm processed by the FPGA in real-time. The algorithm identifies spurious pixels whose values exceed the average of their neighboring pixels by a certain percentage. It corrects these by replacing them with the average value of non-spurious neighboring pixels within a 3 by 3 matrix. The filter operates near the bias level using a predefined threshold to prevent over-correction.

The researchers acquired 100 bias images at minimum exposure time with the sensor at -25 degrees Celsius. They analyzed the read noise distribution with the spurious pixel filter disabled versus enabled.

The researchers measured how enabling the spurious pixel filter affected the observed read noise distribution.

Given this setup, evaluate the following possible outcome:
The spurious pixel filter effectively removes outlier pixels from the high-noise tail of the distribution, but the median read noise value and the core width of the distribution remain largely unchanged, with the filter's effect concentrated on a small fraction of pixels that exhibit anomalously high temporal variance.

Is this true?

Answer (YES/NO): YES